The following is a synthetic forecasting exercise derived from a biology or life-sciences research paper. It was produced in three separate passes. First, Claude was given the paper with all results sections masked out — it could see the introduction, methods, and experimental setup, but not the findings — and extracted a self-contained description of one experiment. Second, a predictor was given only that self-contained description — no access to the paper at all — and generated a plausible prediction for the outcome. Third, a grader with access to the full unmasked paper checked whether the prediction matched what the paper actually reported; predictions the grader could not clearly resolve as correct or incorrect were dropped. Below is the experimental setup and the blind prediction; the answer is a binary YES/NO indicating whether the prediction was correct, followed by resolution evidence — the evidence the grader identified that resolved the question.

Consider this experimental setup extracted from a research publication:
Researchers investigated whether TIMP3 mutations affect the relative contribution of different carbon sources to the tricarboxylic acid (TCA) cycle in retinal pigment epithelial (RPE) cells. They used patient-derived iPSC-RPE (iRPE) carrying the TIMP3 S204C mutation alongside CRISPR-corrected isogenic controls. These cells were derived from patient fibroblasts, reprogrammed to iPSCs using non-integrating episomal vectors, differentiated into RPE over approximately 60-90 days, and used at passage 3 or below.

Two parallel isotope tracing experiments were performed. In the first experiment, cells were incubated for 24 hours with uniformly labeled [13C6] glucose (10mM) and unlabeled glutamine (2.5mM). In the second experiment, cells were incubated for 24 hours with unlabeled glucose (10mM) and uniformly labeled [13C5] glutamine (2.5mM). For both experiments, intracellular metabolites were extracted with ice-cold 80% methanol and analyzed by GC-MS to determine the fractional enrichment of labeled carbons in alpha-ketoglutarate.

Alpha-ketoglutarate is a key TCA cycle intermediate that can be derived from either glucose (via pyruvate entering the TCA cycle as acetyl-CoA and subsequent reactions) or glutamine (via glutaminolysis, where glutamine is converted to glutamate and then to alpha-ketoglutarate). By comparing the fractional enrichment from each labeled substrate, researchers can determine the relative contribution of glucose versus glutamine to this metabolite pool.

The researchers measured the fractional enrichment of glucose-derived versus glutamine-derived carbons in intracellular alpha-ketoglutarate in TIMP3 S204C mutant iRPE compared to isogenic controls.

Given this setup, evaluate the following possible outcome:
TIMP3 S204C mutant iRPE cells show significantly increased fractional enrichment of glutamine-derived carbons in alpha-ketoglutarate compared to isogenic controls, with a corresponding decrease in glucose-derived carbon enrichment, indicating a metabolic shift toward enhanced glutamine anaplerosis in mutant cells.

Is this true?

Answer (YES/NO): NO